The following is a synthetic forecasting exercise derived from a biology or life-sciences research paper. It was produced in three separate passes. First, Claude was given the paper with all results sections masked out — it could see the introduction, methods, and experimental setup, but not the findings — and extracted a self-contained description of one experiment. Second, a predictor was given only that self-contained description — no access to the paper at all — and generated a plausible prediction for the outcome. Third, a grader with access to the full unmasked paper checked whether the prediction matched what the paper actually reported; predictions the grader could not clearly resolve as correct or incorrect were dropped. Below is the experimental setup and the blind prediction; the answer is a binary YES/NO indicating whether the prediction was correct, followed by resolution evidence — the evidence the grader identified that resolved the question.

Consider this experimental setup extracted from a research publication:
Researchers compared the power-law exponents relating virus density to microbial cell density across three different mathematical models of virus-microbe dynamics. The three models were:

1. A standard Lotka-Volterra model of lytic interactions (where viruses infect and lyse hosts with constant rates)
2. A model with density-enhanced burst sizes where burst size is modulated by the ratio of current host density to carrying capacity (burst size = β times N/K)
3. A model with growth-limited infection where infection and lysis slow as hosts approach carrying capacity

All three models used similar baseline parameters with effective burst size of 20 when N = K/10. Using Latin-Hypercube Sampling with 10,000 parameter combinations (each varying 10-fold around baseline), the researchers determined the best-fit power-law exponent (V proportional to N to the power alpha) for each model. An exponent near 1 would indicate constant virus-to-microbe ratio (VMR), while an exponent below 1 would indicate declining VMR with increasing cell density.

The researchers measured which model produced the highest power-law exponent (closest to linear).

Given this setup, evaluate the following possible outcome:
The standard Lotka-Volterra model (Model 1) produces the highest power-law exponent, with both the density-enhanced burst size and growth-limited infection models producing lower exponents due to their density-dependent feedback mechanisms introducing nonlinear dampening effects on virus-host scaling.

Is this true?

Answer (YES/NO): NO